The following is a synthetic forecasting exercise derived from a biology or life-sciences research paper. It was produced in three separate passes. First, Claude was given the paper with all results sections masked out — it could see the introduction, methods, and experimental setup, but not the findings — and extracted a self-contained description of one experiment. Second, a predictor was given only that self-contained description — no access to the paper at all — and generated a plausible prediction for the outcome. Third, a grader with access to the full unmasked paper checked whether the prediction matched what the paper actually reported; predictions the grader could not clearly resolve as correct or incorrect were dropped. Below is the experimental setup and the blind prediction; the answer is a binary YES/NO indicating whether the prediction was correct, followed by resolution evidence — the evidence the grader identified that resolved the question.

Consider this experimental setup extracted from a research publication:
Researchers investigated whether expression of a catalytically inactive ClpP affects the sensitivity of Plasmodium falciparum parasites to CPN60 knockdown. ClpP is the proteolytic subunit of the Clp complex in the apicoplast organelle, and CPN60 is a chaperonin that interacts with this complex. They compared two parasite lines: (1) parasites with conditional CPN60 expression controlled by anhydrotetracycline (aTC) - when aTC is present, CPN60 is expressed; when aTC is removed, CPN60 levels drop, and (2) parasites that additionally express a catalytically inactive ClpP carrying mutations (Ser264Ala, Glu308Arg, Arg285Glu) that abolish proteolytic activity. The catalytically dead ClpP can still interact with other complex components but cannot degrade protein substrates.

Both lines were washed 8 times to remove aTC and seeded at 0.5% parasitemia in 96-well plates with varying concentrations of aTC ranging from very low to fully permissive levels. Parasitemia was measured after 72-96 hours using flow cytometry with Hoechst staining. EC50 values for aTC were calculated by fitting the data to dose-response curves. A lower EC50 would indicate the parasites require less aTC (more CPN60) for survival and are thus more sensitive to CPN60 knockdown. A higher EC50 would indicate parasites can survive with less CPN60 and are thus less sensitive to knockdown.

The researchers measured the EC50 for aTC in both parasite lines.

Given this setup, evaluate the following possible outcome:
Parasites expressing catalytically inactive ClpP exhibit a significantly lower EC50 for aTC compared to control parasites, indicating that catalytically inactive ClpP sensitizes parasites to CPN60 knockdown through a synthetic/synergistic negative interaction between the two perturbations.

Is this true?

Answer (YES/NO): NO